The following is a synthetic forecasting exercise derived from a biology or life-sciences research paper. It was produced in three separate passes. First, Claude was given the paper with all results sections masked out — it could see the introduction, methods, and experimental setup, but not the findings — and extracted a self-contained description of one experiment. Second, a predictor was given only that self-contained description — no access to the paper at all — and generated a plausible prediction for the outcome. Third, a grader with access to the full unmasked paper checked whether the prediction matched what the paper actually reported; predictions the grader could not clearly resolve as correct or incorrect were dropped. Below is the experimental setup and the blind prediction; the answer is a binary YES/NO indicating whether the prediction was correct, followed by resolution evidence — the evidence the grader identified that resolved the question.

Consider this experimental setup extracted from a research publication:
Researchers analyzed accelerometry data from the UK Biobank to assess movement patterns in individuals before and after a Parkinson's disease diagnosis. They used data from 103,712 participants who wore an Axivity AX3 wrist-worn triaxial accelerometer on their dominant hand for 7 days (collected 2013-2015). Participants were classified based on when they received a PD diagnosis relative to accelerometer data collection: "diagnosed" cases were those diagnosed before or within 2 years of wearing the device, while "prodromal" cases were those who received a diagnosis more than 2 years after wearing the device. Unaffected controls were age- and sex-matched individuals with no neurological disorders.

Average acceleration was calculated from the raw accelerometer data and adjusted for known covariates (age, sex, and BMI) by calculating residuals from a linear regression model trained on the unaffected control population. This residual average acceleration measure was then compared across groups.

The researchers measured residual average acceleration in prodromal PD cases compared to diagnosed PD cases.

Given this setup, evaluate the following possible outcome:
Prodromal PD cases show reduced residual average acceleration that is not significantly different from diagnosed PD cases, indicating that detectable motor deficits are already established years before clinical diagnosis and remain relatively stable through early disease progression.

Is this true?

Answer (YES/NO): YES